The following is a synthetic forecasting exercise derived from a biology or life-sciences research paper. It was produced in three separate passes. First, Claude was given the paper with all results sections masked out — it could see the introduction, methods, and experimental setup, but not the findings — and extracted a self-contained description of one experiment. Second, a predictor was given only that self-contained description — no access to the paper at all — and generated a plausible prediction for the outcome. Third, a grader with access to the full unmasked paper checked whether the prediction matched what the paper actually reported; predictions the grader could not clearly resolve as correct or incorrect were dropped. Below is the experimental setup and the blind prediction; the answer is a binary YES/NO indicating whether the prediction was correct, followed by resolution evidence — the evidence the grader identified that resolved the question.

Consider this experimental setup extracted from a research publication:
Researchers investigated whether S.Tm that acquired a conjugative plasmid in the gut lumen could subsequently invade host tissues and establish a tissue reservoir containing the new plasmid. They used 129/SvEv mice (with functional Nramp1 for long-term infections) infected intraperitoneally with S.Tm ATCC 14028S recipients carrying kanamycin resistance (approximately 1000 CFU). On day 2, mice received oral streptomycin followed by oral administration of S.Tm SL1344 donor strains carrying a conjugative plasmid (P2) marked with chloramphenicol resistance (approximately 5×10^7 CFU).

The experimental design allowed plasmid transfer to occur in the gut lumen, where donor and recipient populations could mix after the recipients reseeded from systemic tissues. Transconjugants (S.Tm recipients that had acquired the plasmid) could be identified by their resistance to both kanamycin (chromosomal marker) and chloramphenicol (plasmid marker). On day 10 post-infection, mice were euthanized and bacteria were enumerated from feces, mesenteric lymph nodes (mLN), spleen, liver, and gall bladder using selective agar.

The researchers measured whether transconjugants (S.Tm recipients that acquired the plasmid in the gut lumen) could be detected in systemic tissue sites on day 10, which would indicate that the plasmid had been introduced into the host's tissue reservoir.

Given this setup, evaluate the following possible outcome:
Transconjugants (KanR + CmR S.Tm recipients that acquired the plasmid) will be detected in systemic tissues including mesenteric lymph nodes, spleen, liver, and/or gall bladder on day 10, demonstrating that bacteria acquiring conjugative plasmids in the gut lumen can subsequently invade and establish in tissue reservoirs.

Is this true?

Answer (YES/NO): YES